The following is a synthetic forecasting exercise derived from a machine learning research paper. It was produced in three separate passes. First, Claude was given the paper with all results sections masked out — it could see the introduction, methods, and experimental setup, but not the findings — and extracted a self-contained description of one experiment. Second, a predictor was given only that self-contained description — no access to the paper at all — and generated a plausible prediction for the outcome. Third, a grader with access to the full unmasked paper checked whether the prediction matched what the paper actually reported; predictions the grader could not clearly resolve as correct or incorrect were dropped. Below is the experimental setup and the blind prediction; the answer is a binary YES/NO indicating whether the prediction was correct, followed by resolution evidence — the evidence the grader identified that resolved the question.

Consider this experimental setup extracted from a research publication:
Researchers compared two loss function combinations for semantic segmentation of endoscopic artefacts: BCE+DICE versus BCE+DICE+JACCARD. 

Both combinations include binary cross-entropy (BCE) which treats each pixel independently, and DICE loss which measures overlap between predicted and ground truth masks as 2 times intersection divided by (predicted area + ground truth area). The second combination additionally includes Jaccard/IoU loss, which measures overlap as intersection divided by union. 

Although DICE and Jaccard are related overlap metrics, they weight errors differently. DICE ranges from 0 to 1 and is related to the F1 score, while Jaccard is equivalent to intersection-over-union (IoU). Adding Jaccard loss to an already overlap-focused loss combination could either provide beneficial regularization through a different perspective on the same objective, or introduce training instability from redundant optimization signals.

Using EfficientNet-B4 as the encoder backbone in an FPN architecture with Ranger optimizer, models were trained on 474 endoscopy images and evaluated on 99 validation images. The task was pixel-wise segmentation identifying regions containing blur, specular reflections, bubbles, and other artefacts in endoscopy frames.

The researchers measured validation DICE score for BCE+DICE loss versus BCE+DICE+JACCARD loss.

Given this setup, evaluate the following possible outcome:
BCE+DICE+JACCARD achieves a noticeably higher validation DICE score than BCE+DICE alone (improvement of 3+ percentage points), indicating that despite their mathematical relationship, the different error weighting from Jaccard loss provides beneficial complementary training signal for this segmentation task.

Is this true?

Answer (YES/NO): NO